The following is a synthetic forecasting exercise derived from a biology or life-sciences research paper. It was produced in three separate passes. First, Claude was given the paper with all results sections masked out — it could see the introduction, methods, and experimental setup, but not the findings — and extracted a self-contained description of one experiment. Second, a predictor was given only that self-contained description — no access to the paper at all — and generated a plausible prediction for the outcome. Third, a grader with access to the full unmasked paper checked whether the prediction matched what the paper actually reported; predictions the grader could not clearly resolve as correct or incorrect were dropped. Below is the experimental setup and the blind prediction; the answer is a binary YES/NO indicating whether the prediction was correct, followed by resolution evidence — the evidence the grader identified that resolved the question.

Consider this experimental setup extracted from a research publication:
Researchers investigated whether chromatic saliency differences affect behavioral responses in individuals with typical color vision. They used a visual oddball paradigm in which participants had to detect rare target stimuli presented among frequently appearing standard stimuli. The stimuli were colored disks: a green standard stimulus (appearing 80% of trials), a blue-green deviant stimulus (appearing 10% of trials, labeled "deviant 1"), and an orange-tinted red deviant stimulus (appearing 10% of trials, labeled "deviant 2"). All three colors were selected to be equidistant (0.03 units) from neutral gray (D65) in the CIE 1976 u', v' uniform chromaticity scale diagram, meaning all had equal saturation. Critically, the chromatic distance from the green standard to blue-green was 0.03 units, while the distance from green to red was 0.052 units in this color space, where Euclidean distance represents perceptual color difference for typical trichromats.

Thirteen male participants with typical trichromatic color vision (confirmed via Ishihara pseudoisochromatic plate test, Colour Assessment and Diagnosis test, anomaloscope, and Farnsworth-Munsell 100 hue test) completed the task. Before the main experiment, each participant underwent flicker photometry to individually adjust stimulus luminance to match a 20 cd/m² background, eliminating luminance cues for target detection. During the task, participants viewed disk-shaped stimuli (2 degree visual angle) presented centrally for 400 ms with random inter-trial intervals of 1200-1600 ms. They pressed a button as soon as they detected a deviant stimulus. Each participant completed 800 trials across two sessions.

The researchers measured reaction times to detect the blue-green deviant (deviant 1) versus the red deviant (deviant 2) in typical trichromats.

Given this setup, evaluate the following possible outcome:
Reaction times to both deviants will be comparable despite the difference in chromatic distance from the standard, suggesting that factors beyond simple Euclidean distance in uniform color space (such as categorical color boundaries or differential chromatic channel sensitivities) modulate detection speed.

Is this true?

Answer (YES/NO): NO